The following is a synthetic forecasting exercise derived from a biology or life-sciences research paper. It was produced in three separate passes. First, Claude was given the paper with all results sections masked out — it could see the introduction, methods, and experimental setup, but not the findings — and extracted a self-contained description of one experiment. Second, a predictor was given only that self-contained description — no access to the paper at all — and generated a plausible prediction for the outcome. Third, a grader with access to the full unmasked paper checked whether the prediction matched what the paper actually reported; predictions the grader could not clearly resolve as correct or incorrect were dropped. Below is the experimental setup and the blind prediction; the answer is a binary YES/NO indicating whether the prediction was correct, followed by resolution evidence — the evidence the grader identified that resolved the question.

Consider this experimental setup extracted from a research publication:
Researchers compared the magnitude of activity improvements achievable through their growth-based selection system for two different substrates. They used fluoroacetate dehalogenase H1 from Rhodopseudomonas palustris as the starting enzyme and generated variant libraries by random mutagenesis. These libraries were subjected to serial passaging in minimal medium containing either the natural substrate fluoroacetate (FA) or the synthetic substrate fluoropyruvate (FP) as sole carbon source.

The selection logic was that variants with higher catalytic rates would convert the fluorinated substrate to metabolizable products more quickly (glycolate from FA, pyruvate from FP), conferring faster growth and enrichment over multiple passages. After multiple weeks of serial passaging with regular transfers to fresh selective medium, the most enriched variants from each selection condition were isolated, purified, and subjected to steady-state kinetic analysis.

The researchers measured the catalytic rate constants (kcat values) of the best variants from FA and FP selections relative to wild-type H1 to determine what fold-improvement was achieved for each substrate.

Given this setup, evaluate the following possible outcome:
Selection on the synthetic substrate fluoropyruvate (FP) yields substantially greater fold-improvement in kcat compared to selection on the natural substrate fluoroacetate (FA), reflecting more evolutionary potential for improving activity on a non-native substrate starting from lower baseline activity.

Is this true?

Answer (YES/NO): NO